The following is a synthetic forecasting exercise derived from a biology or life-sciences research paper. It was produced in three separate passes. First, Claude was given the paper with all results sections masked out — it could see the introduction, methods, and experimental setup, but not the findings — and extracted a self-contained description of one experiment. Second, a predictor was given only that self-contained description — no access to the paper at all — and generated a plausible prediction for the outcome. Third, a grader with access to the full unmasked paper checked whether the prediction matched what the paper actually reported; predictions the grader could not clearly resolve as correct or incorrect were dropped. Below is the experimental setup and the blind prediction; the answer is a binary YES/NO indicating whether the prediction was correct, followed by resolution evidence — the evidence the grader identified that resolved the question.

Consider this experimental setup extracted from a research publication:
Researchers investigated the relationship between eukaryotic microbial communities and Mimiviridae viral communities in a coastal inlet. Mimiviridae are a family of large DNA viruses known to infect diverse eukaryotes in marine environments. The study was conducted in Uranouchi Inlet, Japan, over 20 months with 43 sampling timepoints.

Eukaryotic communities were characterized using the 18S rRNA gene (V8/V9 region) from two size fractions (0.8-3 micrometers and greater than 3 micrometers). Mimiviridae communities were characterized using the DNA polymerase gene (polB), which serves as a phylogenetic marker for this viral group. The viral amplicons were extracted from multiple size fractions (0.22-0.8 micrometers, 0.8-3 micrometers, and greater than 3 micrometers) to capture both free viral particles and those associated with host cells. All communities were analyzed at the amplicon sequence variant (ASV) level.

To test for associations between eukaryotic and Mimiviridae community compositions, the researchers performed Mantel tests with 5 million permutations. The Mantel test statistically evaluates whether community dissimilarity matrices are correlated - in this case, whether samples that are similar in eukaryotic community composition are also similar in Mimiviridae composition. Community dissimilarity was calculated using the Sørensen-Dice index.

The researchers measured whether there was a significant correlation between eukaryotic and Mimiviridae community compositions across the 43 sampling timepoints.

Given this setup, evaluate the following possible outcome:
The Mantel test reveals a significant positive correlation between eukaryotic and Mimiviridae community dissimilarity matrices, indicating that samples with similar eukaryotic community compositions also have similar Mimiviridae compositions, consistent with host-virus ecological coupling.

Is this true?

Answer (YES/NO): YES